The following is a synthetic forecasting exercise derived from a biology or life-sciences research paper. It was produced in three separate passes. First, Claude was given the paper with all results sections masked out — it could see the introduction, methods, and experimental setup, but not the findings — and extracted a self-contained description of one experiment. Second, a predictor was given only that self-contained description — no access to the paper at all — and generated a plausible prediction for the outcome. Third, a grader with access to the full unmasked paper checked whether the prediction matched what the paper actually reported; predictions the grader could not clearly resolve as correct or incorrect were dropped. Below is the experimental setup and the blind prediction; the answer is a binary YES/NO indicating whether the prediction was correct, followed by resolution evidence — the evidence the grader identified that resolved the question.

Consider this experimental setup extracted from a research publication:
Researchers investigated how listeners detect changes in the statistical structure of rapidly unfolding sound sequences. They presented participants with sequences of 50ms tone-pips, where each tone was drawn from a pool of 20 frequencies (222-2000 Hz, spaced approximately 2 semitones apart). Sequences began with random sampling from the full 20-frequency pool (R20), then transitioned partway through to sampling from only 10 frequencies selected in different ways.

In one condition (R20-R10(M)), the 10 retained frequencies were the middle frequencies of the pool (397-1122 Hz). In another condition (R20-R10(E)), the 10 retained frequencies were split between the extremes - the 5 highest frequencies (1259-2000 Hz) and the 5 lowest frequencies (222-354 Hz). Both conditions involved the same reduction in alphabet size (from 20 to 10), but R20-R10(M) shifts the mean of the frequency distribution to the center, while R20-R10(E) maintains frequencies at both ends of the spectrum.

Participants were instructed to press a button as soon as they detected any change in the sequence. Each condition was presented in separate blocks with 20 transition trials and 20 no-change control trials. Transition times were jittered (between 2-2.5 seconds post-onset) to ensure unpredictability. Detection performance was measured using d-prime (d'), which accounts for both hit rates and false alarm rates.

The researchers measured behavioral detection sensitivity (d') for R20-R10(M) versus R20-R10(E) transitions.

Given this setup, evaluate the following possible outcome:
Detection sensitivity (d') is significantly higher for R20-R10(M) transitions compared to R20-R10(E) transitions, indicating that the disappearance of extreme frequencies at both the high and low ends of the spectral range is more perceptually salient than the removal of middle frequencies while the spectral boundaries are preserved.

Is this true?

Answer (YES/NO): YES